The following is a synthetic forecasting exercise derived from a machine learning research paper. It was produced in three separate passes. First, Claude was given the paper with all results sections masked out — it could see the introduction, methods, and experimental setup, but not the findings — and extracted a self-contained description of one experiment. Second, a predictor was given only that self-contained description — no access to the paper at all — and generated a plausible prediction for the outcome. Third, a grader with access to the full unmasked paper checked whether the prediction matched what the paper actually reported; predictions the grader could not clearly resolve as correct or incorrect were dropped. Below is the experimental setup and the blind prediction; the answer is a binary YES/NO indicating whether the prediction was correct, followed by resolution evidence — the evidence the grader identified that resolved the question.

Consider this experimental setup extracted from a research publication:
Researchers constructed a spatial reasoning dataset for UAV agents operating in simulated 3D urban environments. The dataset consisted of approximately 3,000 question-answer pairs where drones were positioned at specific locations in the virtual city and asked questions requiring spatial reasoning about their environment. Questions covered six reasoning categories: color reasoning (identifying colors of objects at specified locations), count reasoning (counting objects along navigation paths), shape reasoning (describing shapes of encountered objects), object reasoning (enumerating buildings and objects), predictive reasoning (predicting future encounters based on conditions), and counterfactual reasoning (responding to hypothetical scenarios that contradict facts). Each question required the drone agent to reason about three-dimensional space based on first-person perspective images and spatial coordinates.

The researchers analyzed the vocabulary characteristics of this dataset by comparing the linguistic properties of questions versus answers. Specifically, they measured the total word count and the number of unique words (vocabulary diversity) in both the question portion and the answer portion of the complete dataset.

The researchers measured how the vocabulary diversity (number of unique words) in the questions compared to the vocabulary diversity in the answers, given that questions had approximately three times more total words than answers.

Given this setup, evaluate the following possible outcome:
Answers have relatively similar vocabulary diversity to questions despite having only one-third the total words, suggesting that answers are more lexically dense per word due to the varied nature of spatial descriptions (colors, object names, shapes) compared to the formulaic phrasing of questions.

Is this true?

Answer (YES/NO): NO